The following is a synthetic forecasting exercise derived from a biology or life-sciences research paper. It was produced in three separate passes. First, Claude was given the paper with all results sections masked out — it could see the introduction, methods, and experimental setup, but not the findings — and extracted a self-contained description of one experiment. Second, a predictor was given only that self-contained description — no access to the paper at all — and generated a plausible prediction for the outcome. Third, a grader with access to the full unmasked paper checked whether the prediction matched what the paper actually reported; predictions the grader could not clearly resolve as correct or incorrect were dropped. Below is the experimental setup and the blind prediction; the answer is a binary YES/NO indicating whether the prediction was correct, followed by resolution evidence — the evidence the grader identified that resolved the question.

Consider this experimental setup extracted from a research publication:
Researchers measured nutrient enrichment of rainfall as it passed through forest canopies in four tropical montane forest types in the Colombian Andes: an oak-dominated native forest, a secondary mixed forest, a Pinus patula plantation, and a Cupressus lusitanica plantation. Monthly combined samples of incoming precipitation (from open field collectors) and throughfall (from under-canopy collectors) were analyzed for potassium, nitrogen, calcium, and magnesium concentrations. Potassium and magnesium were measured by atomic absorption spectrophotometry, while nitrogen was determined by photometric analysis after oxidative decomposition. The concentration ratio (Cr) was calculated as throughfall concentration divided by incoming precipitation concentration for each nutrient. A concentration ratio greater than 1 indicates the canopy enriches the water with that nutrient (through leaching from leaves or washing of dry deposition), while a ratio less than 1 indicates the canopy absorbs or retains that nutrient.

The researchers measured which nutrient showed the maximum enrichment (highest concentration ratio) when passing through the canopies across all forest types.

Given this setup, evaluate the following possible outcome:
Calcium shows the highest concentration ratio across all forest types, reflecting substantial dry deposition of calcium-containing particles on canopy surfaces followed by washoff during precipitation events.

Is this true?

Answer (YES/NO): NO